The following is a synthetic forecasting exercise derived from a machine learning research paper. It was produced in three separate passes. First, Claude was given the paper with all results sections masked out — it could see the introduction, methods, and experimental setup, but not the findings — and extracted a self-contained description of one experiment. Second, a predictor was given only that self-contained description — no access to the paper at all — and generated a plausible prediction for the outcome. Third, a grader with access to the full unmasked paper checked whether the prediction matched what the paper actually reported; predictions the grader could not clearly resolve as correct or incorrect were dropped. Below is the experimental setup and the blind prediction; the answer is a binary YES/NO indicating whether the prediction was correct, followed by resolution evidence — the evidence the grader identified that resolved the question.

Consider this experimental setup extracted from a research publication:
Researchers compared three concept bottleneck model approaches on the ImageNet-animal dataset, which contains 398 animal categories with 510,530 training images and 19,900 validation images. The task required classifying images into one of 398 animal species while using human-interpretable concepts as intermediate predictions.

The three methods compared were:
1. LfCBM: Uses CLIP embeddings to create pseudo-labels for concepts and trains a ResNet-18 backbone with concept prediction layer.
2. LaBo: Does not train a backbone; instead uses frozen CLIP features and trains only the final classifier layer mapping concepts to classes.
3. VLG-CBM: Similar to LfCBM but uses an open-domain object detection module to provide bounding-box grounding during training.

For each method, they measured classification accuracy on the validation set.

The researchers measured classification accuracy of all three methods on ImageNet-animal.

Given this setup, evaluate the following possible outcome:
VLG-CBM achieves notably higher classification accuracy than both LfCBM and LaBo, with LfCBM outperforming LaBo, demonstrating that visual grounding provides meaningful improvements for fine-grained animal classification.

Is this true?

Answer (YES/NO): NO